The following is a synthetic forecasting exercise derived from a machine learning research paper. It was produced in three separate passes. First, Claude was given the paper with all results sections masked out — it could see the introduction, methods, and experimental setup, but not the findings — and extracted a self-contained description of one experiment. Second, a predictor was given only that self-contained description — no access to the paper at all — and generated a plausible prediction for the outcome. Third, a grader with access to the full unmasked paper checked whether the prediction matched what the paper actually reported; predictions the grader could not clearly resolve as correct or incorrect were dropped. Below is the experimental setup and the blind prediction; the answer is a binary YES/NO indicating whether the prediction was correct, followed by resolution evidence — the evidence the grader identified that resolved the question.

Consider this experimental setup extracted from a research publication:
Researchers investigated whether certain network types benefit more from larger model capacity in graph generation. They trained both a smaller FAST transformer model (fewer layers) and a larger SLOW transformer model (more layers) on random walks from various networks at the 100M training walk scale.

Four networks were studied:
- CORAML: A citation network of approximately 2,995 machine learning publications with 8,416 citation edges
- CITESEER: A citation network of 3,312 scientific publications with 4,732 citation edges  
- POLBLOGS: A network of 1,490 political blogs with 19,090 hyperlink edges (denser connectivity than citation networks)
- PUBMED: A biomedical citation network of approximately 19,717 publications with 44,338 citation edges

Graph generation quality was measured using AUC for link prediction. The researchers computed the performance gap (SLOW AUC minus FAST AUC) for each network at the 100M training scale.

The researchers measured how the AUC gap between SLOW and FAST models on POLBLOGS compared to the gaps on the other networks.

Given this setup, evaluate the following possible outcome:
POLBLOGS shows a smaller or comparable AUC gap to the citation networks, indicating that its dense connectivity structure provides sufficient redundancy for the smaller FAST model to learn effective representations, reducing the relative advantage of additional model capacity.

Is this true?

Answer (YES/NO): NO